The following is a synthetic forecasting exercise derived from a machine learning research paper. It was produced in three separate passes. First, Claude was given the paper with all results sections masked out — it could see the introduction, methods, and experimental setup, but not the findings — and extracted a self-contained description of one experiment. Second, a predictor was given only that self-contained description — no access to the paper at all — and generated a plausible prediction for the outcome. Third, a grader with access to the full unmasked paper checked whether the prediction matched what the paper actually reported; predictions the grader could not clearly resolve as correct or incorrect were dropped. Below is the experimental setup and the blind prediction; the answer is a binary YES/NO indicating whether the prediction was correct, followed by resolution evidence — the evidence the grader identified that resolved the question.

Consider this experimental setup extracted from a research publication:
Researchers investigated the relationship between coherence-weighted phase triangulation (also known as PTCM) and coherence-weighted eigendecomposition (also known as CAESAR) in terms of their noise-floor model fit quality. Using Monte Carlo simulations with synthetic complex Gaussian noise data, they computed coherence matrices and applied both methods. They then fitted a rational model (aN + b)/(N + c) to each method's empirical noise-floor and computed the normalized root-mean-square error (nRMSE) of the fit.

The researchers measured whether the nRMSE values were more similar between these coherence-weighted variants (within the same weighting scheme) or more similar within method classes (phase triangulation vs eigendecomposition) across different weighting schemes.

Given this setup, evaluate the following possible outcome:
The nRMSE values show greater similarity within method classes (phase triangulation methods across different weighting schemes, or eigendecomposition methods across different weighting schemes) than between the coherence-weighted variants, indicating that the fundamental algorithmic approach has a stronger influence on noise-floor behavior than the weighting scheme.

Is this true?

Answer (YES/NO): NO